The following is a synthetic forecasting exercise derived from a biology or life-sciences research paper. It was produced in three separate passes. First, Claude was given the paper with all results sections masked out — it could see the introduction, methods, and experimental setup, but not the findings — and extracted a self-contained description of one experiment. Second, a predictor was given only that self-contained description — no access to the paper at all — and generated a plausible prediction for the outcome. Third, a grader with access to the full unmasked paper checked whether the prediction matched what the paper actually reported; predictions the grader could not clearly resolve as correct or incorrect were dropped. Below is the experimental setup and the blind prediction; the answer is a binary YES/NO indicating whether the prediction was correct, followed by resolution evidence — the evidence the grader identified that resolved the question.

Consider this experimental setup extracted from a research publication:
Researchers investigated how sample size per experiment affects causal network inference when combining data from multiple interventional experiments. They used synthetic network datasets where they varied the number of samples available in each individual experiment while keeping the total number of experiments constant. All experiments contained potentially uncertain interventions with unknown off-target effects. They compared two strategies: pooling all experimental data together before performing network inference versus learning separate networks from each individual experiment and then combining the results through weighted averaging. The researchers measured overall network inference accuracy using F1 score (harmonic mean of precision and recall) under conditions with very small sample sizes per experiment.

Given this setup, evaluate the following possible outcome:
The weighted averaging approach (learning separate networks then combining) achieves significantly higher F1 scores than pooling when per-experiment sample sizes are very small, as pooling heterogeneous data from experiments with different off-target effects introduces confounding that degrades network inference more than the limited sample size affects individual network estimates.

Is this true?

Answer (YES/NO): NO